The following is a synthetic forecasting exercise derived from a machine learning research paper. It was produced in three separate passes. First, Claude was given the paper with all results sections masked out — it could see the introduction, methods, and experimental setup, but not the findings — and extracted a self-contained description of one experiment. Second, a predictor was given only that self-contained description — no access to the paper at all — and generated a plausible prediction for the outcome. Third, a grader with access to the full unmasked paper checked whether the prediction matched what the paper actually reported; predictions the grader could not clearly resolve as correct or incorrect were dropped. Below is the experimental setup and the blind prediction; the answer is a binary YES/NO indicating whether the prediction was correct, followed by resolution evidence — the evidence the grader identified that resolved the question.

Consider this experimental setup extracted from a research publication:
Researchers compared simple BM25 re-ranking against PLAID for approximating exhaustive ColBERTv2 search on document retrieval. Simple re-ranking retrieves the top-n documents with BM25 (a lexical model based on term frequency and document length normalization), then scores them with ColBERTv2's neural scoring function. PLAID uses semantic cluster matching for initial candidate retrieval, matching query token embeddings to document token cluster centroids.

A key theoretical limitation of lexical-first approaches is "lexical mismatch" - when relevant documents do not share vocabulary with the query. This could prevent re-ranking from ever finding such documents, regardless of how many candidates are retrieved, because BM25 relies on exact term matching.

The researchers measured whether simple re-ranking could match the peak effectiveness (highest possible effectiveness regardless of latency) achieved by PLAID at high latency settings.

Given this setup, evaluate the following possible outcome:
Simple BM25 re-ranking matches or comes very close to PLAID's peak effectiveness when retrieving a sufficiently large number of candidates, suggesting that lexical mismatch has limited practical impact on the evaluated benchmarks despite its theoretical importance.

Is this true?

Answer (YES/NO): NO